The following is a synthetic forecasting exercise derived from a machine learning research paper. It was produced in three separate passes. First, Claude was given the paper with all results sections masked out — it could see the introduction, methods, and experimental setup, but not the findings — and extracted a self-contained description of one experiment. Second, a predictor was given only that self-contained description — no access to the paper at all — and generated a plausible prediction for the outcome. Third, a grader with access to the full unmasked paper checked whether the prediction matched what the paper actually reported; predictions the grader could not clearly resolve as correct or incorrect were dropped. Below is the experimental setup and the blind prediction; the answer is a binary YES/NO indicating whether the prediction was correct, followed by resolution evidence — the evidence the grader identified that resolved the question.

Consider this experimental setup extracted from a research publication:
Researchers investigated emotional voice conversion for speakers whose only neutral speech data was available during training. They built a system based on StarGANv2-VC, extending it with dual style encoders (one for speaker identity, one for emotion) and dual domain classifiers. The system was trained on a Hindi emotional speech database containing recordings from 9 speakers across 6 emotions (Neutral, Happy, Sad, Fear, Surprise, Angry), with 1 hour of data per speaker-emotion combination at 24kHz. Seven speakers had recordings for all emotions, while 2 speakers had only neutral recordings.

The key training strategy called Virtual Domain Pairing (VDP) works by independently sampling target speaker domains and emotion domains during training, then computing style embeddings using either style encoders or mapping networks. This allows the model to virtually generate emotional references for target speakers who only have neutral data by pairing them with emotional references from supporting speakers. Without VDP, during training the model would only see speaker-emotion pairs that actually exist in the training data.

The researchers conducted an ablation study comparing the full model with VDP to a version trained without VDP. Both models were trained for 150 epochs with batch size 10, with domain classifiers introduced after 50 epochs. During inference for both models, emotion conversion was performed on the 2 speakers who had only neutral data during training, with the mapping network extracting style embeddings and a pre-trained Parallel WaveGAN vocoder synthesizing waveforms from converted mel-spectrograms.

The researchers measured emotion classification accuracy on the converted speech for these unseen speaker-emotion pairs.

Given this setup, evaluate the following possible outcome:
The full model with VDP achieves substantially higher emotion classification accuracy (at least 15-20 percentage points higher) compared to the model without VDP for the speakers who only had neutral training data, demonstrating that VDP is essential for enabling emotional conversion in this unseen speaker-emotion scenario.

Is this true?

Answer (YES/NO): YES